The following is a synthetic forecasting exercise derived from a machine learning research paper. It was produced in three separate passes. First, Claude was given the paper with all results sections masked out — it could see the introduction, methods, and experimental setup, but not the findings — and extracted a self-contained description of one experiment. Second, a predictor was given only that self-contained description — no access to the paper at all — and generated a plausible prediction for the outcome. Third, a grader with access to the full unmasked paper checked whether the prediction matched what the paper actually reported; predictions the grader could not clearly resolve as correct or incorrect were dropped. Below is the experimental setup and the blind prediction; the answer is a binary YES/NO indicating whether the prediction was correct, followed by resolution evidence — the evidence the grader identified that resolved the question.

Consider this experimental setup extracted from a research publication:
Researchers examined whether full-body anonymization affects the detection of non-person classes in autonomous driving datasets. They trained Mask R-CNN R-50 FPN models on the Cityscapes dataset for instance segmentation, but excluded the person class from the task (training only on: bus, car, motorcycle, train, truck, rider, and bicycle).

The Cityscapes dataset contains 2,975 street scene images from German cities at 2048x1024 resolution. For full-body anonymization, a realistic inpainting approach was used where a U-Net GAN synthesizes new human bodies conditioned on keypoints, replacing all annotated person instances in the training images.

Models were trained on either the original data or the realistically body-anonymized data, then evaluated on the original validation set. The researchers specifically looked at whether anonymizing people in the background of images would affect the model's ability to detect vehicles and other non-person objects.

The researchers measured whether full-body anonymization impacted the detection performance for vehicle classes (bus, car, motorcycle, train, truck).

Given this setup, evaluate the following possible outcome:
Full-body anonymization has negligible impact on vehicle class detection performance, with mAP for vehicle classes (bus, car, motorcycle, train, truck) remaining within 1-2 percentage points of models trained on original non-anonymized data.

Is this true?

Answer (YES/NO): YES